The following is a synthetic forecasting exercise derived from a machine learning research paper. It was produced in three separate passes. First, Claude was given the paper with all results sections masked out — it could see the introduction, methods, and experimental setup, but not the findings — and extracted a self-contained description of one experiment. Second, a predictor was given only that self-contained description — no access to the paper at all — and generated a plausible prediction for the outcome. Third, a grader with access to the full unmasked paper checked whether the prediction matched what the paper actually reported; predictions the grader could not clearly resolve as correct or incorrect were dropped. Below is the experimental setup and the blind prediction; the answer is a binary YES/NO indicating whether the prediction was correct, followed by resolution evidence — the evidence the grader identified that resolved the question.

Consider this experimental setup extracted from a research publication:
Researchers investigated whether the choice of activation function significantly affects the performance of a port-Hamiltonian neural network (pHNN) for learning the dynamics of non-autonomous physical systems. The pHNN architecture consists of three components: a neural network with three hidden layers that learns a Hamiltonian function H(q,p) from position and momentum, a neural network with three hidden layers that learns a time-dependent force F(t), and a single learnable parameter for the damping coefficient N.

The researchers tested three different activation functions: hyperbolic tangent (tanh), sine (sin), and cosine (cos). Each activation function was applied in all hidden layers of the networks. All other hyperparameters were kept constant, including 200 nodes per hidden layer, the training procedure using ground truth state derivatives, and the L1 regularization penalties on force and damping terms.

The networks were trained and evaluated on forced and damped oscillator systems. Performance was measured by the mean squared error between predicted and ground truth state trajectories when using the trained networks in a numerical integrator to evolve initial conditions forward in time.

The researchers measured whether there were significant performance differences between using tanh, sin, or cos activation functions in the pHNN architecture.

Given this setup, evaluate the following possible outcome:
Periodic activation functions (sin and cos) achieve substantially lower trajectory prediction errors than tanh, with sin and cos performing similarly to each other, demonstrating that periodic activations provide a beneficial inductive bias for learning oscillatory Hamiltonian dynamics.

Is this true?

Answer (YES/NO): NO